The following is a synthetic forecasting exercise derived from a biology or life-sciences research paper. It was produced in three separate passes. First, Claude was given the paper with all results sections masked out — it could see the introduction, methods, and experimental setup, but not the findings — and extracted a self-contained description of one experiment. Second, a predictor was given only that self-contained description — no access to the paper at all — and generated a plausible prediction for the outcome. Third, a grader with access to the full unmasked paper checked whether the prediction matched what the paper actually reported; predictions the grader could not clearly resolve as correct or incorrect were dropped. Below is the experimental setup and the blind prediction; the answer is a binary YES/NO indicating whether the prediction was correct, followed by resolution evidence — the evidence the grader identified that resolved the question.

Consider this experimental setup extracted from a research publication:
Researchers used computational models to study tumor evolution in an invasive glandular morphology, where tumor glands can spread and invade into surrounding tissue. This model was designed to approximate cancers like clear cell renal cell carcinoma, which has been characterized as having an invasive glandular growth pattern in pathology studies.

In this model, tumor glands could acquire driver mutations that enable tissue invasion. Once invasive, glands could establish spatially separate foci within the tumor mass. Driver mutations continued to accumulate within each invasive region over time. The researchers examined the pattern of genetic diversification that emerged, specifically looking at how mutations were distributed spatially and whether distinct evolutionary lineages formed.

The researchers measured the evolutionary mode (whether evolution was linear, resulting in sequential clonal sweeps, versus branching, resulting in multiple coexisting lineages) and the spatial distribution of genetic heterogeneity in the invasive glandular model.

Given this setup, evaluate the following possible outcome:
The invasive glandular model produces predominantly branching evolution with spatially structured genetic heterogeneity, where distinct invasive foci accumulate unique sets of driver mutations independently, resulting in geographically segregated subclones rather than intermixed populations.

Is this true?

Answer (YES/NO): YES